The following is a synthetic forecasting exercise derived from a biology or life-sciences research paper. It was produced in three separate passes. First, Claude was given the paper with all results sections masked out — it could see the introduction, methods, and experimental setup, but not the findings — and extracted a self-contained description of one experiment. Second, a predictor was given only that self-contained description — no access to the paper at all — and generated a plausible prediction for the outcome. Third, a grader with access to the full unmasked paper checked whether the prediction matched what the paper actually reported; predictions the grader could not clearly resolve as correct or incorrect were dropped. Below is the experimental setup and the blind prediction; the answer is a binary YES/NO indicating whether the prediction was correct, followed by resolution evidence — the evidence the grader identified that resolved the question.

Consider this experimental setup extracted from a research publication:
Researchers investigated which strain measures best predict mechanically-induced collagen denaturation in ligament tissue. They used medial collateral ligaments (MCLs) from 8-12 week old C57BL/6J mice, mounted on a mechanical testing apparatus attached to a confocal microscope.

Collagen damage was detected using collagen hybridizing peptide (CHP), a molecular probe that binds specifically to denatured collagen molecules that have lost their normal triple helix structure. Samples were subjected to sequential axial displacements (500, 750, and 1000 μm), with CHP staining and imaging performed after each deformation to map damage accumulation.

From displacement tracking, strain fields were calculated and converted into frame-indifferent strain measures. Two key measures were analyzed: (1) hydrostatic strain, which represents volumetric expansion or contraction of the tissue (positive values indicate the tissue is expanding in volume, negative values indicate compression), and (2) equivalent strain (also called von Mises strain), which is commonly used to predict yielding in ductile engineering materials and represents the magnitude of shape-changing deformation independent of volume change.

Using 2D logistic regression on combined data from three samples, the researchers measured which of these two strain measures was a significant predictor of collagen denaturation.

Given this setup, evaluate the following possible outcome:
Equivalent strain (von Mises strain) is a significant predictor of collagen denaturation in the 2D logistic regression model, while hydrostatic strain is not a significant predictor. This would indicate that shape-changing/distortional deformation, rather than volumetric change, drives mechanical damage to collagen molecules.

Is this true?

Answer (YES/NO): NO